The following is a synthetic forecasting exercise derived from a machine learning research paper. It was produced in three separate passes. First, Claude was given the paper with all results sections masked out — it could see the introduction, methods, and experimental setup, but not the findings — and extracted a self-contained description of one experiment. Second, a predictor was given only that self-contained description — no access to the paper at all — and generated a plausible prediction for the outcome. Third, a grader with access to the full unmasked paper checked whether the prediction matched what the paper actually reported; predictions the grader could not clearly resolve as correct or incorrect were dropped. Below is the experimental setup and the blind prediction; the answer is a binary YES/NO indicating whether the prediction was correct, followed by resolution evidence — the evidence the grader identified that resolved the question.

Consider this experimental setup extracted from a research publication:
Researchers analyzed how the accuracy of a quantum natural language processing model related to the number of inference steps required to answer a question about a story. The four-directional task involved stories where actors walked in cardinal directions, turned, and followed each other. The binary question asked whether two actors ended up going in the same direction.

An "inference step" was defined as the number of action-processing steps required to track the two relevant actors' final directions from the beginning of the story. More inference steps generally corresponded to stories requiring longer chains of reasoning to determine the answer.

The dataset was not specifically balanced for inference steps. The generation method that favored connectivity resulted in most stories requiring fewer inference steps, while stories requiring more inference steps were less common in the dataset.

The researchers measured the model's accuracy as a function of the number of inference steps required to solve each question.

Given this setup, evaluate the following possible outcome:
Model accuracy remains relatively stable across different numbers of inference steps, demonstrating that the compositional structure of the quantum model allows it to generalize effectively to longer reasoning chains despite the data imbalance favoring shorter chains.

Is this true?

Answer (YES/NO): NO